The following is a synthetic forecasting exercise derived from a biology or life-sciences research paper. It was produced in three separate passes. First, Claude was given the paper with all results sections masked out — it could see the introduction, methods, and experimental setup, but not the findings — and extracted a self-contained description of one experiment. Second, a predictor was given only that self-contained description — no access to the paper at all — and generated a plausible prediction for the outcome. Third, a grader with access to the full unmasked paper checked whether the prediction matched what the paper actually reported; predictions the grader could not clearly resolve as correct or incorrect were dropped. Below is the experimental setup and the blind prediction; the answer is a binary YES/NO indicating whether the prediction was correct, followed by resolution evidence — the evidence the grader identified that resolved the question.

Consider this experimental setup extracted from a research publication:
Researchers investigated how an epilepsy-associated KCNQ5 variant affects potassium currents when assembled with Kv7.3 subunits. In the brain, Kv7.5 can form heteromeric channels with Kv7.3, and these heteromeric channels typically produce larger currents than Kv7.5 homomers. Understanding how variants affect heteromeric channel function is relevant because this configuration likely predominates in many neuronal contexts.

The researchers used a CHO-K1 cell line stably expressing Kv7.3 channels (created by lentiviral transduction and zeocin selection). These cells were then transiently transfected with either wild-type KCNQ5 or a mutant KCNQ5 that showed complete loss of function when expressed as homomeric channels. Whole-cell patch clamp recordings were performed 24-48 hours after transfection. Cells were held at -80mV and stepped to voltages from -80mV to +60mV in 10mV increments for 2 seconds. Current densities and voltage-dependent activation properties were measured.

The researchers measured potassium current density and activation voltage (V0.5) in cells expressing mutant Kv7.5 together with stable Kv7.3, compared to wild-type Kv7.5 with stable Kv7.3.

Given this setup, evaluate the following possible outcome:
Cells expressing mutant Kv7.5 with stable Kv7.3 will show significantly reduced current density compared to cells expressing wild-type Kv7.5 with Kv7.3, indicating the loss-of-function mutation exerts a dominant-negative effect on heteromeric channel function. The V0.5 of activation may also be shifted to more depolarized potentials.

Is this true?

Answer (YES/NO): NO